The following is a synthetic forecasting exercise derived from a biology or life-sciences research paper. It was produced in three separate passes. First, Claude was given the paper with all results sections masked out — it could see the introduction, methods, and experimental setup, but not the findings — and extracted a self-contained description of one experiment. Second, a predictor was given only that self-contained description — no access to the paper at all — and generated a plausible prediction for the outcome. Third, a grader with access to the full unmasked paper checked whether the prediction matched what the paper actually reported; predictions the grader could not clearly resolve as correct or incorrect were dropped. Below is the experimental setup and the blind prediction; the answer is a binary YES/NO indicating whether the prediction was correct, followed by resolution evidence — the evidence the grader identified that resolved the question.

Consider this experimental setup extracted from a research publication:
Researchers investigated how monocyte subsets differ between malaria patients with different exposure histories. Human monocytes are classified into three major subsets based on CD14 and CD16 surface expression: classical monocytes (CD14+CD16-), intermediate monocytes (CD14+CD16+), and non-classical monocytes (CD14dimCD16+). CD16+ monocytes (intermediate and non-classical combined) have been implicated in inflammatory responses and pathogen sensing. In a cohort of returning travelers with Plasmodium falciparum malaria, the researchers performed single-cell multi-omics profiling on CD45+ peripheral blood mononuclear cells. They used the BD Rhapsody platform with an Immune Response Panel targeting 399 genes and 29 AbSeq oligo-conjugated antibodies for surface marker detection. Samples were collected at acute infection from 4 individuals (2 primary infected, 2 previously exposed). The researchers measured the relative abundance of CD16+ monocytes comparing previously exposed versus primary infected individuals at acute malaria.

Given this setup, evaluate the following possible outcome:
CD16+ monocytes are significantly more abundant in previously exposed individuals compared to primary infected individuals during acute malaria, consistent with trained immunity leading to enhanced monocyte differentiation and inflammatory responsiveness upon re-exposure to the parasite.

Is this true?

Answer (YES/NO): YES